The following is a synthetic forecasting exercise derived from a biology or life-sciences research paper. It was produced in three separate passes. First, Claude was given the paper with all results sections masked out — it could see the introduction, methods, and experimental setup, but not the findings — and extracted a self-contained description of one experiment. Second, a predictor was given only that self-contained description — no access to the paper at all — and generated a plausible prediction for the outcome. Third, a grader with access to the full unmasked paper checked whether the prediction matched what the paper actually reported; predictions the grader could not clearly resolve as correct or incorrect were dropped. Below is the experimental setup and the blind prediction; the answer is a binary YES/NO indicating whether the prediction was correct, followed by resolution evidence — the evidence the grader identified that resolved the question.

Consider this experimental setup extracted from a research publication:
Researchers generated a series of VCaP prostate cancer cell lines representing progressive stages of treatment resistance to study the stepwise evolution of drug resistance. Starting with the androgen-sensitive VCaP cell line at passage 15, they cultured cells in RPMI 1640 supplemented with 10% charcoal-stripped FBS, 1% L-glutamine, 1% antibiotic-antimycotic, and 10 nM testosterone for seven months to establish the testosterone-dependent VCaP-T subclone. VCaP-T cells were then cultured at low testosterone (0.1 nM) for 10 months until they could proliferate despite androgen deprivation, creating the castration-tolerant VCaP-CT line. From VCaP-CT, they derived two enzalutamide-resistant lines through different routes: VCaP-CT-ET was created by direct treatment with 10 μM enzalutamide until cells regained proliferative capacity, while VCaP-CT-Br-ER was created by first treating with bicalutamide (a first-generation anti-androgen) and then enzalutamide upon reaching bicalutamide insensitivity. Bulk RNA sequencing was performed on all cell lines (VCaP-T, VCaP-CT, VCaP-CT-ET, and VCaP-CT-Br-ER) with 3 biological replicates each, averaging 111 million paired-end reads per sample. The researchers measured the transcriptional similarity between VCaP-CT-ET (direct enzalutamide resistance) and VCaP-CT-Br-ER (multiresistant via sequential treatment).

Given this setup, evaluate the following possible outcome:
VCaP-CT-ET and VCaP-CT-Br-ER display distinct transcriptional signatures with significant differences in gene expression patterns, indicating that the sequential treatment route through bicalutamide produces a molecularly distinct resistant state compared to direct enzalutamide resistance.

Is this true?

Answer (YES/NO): NO